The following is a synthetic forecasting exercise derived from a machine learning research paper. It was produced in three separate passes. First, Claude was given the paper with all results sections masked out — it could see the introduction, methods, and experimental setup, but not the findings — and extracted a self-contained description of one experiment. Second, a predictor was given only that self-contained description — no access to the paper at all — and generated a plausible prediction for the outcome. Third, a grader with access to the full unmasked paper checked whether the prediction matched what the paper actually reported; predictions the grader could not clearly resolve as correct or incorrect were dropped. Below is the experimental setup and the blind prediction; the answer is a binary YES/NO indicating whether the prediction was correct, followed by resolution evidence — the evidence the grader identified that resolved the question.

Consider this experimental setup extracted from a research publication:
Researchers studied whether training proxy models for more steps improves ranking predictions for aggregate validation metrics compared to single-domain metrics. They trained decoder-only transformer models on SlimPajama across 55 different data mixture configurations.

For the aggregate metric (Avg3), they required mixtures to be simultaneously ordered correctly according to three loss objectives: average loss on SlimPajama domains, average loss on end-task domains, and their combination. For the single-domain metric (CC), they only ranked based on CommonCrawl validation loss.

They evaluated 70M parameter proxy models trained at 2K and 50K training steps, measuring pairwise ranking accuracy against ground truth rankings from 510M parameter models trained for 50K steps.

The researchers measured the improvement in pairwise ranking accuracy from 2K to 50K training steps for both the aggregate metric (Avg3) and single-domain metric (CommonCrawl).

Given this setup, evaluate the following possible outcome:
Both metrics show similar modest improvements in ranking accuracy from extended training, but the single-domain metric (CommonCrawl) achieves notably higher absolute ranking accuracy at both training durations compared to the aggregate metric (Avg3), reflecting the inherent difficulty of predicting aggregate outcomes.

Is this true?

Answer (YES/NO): NO